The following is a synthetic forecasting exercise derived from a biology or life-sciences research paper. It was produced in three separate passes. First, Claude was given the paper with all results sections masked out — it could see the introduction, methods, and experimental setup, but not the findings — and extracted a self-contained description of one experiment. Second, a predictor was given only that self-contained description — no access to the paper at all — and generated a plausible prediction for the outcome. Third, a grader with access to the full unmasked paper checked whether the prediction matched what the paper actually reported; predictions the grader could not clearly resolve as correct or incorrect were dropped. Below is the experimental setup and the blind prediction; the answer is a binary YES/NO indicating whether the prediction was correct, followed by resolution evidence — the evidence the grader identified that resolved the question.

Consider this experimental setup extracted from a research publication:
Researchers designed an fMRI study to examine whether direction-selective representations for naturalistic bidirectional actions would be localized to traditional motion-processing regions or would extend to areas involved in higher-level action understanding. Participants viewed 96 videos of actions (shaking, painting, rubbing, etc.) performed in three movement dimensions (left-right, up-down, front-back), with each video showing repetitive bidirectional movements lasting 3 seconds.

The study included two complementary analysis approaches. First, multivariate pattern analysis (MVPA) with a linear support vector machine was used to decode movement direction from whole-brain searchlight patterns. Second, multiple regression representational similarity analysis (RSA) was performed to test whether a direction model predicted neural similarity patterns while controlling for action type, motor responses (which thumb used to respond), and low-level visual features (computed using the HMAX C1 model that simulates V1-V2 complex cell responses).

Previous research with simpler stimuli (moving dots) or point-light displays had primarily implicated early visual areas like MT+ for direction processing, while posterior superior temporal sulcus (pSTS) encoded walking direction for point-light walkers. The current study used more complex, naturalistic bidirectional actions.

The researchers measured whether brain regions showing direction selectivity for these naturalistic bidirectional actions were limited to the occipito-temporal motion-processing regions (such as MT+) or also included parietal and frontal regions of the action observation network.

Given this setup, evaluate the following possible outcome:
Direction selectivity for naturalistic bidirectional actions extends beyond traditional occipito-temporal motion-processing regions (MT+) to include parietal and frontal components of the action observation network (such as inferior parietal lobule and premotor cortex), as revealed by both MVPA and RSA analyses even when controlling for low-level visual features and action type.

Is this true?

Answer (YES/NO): YES